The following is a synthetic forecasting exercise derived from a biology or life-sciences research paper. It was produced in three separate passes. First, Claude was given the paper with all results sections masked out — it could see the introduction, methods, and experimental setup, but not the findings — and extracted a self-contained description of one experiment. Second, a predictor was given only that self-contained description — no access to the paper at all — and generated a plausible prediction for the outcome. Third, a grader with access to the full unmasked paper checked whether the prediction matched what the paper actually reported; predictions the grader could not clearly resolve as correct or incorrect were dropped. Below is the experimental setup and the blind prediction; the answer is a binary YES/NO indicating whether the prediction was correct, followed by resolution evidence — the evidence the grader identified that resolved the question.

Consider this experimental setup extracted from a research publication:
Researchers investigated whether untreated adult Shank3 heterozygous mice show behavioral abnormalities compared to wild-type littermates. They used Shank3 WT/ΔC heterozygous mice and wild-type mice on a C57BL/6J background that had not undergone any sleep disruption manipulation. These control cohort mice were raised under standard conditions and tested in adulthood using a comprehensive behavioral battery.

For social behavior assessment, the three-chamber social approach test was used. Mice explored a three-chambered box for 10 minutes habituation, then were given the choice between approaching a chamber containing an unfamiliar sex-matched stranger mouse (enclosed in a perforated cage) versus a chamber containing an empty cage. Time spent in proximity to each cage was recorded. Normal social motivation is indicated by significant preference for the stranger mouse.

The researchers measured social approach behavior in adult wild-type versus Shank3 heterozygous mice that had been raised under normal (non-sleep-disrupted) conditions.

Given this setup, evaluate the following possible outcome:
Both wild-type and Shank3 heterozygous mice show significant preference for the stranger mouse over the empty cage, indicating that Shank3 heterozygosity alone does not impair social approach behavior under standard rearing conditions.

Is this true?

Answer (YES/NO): YES